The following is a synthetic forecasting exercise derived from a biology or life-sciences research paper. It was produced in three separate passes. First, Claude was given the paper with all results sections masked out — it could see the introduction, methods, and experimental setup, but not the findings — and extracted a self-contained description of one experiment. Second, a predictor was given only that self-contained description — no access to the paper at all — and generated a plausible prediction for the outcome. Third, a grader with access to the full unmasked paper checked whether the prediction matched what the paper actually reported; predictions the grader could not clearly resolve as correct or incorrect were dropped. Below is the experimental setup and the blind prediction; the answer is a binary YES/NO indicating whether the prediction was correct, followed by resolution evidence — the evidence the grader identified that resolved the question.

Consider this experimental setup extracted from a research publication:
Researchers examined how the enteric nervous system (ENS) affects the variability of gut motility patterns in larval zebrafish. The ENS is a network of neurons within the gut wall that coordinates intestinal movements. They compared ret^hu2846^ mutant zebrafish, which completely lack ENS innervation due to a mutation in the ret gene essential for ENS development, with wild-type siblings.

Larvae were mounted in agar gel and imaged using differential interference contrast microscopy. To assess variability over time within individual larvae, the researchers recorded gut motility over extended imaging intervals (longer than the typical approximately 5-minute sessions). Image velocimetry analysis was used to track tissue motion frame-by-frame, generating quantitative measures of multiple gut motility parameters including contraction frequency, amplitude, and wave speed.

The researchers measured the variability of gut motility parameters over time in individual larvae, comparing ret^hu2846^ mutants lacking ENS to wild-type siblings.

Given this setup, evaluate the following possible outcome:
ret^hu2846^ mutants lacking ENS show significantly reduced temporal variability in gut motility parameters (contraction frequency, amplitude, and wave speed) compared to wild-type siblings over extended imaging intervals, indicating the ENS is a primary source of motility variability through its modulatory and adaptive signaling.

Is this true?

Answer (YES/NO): NO